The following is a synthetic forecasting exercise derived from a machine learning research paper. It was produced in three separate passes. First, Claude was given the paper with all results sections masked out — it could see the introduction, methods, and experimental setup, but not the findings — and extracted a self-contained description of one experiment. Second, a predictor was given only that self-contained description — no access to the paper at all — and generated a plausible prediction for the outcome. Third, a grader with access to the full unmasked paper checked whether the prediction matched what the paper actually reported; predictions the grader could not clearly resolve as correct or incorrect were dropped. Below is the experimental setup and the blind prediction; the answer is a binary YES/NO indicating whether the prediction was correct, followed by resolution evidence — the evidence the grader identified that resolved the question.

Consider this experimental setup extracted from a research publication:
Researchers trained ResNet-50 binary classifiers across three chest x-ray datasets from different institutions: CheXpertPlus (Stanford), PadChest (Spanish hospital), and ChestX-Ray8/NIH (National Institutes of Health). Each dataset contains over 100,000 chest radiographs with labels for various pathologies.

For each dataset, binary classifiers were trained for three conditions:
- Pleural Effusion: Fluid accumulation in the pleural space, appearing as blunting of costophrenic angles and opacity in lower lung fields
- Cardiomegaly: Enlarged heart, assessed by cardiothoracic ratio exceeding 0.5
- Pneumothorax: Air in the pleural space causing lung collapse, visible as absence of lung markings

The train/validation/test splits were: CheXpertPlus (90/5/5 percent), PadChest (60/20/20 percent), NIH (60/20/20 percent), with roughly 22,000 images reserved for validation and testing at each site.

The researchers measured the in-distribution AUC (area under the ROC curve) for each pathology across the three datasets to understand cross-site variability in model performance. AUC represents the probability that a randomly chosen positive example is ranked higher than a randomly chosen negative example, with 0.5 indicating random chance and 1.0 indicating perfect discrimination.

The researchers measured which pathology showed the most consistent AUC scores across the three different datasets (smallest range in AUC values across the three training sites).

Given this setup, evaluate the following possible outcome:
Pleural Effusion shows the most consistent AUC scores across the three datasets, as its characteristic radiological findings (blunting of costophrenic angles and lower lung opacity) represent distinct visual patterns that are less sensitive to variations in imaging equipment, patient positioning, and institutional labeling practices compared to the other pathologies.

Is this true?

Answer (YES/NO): NO